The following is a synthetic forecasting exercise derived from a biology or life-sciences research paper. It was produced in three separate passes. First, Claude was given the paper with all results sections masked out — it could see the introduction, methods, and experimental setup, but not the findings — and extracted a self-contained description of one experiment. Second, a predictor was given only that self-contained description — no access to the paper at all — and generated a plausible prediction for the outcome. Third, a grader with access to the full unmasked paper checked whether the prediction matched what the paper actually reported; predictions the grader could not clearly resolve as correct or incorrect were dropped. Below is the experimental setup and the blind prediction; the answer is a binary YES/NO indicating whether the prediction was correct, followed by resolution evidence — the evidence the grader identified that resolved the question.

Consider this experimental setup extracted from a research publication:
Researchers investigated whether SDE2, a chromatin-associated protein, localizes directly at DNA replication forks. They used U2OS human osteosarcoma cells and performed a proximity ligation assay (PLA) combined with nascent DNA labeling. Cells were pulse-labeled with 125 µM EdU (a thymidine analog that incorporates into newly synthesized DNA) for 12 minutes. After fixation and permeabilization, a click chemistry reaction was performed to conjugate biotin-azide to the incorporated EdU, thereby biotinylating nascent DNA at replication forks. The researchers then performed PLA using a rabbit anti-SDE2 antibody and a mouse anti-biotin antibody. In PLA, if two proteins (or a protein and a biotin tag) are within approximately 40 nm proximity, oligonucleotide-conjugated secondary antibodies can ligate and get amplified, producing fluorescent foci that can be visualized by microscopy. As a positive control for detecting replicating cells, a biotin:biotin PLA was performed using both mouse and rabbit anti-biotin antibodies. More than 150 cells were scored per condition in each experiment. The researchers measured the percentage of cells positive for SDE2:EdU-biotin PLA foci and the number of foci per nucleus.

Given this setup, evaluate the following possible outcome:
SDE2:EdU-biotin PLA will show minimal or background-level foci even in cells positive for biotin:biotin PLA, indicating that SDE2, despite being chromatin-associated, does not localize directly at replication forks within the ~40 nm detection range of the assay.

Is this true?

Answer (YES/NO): NO